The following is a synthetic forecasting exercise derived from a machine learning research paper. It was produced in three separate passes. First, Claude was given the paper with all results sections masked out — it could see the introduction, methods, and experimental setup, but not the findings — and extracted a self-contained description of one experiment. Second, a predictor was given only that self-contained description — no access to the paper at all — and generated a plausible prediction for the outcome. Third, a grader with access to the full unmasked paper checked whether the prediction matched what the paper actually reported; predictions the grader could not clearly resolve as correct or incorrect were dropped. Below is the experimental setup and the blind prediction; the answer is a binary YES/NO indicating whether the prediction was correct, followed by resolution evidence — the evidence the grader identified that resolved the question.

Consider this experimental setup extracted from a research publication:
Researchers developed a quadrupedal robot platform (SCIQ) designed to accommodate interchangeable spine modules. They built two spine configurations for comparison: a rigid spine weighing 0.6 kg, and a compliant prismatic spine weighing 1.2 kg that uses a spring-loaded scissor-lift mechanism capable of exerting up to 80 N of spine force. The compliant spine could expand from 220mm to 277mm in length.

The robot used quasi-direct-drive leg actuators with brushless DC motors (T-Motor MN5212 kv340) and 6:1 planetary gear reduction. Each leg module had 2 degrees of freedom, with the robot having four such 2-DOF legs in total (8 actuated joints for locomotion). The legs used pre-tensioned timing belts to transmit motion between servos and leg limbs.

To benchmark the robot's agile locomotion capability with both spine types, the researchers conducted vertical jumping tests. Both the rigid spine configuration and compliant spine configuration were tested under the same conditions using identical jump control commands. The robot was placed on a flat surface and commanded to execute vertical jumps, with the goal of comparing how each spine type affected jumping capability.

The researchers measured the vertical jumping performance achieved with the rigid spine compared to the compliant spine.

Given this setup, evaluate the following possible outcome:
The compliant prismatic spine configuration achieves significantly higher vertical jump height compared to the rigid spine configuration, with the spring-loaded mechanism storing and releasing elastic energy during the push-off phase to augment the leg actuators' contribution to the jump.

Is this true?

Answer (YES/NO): NO